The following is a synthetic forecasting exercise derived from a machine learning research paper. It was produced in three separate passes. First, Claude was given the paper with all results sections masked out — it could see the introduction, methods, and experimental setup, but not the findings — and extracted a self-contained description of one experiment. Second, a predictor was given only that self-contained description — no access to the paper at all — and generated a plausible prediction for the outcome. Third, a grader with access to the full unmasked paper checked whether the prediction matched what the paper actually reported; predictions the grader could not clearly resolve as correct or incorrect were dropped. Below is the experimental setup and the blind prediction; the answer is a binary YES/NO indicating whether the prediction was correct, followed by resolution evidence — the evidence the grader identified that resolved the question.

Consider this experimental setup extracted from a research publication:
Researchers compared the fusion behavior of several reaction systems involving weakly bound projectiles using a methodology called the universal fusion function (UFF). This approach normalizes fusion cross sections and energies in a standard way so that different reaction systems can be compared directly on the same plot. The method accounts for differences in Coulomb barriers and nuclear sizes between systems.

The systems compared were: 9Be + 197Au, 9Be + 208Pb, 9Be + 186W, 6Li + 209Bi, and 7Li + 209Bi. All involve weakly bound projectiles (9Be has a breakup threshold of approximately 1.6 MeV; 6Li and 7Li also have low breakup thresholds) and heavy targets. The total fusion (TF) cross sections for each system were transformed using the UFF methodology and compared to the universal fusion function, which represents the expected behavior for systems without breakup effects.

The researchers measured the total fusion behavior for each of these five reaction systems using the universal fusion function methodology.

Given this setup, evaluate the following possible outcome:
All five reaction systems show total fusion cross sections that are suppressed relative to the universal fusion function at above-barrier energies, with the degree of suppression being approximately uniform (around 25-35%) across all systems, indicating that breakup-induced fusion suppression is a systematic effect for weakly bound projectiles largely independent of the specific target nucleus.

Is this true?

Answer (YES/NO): NO